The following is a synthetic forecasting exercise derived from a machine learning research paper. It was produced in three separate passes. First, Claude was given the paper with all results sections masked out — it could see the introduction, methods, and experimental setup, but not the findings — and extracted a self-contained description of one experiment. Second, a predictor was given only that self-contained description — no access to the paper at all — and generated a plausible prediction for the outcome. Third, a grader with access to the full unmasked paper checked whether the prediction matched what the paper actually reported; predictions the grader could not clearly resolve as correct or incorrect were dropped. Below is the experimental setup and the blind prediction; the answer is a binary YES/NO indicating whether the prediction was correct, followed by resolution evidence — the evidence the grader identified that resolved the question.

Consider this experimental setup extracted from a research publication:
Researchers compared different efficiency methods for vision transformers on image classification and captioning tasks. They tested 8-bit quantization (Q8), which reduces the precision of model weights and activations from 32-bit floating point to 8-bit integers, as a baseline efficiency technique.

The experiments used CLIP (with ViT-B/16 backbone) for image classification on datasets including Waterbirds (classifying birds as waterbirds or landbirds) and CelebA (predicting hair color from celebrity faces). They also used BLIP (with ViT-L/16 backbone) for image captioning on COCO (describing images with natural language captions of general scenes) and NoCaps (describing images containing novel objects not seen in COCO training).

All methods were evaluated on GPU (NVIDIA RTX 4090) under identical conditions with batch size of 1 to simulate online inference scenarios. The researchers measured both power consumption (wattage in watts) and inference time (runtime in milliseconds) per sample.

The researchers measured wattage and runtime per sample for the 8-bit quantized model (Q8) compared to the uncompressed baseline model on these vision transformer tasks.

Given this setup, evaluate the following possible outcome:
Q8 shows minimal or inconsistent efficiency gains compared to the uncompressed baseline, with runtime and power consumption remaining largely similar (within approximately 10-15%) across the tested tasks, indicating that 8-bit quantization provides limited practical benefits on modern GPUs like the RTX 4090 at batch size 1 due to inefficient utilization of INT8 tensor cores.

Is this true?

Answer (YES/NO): NO